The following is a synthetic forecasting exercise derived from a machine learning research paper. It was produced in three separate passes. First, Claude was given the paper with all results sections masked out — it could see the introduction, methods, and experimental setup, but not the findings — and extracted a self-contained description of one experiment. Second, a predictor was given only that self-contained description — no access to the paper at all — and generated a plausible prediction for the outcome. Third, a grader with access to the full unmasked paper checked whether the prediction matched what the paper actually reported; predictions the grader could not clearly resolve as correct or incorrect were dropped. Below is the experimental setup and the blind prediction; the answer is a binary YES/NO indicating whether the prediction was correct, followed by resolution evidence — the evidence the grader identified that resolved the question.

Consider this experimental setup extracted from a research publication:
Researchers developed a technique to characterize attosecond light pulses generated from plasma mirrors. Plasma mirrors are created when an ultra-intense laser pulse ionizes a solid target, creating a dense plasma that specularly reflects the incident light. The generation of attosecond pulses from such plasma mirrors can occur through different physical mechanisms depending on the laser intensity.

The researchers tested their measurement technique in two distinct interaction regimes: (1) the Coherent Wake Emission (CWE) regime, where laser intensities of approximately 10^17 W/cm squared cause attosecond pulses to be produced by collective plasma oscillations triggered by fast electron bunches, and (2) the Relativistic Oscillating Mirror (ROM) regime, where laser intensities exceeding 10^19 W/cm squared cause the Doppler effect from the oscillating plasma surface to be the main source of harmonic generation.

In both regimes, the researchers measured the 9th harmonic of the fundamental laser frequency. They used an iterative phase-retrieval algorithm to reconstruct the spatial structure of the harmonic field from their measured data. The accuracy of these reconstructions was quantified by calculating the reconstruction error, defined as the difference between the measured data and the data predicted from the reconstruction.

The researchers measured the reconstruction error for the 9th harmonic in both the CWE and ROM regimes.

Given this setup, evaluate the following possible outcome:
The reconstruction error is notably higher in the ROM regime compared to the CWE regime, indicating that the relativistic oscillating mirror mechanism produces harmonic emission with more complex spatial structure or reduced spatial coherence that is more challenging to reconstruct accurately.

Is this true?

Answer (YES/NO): NO